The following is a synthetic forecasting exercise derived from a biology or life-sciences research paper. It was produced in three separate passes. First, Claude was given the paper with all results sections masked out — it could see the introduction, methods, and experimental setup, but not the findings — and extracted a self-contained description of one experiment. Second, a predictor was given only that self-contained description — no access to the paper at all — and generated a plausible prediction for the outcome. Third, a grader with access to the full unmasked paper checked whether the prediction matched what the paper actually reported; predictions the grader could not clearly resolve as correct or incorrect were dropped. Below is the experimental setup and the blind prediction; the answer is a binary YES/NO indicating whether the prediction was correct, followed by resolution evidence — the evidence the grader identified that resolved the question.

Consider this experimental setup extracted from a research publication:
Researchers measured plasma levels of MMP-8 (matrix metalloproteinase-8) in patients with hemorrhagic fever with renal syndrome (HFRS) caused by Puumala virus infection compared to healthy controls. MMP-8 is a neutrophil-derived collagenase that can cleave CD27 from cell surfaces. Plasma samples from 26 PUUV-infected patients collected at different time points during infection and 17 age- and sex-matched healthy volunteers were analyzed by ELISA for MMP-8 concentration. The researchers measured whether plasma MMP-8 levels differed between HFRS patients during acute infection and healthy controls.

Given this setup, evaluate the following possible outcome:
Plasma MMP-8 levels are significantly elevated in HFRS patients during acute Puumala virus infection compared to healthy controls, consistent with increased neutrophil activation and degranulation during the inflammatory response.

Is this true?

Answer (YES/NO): NO